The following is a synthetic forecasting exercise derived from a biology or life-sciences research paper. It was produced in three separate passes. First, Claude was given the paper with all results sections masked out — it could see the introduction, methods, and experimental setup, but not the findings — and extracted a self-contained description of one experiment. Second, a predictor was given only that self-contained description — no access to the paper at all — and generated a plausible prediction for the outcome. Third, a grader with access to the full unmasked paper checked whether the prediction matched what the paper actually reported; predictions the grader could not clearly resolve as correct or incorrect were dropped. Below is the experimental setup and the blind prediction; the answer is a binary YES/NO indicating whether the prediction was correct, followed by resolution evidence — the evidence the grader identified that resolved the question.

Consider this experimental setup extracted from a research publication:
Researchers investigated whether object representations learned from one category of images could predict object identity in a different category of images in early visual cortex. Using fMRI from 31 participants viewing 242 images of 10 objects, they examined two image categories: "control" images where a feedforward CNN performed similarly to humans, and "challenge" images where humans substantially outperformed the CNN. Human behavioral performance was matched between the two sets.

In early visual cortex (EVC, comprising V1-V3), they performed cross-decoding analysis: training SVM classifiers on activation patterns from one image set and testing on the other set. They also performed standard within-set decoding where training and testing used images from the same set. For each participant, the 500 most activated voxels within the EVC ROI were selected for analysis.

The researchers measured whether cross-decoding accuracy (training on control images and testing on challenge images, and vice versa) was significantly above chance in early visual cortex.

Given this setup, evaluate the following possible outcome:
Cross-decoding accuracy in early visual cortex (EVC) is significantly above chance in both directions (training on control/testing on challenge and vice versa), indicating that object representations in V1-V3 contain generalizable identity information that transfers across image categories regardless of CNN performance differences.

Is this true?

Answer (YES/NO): NO